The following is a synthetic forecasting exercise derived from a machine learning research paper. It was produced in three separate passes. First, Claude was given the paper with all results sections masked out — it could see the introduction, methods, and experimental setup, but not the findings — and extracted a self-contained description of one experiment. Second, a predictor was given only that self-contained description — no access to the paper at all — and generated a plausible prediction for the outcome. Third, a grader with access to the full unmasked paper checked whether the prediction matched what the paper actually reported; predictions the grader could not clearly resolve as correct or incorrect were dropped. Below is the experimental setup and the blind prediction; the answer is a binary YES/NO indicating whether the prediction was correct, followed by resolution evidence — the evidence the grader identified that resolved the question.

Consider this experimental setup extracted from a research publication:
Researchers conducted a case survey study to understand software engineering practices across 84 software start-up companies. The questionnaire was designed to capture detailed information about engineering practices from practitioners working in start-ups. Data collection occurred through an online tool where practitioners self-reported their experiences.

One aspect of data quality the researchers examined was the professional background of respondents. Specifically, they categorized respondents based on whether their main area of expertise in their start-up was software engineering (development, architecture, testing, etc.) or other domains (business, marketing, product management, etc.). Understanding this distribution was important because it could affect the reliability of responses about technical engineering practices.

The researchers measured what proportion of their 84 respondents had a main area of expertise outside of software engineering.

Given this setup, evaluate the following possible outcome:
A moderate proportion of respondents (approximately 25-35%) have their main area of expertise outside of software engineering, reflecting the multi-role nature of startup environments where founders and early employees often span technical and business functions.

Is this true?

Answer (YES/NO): NO